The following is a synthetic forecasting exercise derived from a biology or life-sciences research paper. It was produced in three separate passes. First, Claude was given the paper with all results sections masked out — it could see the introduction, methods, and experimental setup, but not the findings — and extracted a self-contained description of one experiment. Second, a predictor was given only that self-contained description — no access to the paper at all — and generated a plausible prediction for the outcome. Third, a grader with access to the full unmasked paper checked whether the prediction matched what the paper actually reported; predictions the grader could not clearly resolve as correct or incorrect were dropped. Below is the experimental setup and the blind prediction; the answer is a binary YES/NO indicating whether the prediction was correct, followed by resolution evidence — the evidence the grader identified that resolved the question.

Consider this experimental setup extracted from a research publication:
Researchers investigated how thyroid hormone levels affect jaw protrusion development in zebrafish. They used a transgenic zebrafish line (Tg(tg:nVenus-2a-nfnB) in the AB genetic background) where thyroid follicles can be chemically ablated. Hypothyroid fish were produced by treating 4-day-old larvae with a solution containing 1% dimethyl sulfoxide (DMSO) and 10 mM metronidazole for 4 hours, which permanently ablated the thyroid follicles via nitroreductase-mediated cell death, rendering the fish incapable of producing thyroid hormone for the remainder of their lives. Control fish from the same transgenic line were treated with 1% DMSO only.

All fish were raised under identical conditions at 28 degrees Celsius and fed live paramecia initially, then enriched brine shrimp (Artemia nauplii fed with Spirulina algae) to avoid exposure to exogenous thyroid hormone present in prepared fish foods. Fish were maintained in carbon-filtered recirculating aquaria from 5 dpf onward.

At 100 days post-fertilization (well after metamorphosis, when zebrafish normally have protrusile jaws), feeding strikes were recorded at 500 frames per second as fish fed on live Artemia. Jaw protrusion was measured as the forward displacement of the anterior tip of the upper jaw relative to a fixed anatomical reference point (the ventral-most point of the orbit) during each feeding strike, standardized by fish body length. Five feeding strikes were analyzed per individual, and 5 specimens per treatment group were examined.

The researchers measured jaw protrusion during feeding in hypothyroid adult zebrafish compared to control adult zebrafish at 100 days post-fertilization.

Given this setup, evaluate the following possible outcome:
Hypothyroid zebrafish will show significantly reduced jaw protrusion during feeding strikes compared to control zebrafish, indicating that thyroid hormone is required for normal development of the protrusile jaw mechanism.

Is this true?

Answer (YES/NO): YES